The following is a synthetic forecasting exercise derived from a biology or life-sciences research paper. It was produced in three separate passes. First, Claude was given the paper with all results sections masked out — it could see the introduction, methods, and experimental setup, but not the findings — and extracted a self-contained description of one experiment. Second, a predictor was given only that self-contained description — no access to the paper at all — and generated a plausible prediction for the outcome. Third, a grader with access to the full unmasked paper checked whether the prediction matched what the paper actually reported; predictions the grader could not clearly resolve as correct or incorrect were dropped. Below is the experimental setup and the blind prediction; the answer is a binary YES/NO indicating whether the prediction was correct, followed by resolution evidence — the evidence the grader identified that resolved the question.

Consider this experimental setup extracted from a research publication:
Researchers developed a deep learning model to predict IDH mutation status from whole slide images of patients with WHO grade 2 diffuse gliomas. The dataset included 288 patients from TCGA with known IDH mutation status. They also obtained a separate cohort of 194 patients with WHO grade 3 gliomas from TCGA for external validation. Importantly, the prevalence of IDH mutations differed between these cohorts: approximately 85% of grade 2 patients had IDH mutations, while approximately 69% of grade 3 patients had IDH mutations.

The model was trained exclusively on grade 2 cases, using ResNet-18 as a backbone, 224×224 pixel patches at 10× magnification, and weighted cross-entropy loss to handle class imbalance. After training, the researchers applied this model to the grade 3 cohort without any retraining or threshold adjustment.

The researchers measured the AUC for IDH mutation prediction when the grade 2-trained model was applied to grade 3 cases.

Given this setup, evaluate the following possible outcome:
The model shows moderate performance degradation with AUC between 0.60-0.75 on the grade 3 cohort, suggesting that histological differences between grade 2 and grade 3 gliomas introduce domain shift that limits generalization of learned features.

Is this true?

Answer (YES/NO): NO